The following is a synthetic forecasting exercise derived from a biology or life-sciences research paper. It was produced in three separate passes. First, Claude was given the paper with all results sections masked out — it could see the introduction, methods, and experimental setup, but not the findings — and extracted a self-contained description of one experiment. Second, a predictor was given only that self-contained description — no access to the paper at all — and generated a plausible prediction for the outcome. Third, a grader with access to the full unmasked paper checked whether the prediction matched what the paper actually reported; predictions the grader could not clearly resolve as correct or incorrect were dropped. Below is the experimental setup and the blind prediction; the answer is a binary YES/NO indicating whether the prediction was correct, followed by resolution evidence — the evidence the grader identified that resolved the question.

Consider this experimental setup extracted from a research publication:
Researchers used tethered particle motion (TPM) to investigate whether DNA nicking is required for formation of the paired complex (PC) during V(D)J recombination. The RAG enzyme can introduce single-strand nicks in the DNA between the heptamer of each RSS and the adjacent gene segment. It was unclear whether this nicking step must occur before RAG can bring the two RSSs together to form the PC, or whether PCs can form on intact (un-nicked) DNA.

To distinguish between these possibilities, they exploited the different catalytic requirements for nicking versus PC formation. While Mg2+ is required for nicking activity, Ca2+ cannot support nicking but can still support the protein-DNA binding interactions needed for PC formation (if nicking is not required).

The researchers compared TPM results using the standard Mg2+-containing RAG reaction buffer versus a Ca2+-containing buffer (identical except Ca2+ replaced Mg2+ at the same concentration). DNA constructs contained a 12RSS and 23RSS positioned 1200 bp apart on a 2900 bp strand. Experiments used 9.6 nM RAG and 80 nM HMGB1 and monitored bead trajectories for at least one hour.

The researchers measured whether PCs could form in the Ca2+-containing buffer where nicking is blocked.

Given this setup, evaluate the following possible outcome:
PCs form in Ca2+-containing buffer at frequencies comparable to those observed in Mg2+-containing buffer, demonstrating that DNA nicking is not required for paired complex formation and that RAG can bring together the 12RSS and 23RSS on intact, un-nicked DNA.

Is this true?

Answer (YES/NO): NO